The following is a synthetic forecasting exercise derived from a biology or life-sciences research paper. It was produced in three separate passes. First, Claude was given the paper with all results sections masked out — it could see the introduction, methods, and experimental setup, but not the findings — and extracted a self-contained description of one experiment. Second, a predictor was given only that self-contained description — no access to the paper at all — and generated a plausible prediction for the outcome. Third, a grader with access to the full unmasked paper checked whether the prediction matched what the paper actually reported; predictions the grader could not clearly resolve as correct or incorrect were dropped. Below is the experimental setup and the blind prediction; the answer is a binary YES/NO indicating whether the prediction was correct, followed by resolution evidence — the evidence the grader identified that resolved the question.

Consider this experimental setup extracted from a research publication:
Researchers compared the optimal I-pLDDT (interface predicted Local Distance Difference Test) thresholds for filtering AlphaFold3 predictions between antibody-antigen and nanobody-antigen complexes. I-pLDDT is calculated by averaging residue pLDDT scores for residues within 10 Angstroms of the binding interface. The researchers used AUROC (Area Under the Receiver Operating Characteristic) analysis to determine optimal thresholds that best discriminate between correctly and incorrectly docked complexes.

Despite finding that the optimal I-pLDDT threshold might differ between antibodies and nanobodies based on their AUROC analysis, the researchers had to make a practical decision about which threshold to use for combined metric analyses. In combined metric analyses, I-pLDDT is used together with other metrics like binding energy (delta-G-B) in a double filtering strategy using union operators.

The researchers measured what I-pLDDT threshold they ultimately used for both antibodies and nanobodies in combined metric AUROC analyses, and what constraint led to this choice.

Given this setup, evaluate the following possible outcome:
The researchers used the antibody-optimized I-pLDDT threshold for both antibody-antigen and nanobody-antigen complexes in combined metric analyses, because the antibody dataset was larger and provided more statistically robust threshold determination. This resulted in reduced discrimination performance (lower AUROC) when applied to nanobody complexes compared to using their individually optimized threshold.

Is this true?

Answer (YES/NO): NO